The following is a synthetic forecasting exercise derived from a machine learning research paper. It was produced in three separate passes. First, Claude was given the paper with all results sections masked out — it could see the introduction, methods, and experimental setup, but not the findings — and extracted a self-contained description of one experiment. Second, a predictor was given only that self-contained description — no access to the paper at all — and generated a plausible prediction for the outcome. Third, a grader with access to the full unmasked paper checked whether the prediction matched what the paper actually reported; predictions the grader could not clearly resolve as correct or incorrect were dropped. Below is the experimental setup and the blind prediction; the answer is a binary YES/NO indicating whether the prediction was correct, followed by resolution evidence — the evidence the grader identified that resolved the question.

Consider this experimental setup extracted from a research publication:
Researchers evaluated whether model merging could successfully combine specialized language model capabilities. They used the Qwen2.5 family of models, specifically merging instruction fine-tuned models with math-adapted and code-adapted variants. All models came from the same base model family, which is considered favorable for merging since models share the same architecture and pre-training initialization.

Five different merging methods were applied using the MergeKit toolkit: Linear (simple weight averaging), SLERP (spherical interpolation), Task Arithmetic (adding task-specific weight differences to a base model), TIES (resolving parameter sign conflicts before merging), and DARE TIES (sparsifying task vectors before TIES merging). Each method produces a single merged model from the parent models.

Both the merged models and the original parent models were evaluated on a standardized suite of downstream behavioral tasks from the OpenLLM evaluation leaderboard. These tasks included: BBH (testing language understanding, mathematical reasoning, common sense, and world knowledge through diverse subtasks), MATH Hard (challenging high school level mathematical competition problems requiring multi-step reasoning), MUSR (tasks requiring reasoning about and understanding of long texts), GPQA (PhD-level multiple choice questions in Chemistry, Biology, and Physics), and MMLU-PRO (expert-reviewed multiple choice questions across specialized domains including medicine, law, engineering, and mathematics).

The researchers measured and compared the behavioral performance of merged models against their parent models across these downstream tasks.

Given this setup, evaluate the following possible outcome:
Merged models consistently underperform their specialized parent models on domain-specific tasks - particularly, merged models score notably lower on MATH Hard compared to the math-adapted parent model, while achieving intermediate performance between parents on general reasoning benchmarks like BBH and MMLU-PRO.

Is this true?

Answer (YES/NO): YES